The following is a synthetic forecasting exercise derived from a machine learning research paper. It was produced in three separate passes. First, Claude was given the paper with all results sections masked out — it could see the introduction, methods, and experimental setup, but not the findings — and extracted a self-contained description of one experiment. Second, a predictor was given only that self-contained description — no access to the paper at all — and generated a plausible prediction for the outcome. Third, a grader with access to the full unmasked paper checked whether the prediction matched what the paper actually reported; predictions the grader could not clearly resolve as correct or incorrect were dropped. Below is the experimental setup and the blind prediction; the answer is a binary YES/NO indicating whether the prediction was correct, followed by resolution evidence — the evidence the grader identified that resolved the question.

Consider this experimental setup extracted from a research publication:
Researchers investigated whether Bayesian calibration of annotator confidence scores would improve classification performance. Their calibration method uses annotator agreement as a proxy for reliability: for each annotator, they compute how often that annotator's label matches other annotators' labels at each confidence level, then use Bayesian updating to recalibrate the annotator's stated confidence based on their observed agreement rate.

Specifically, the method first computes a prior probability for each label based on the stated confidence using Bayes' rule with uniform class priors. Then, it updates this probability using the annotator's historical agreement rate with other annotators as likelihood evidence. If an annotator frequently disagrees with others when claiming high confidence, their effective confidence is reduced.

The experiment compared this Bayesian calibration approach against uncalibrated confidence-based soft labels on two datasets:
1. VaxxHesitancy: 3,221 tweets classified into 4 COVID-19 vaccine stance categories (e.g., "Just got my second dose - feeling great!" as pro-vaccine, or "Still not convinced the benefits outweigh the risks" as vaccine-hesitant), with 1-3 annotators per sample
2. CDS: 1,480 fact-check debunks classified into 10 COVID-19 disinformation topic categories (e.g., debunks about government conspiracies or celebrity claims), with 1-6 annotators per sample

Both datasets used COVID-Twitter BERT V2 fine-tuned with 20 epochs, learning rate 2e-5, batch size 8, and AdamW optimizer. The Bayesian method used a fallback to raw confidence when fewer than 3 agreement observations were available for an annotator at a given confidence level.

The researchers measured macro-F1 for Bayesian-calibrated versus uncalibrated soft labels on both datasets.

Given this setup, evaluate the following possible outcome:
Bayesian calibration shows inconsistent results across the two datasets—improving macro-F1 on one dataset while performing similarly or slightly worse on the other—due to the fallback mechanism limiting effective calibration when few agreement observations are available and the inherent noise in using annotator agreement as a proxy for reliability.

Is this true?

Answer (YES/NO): YES